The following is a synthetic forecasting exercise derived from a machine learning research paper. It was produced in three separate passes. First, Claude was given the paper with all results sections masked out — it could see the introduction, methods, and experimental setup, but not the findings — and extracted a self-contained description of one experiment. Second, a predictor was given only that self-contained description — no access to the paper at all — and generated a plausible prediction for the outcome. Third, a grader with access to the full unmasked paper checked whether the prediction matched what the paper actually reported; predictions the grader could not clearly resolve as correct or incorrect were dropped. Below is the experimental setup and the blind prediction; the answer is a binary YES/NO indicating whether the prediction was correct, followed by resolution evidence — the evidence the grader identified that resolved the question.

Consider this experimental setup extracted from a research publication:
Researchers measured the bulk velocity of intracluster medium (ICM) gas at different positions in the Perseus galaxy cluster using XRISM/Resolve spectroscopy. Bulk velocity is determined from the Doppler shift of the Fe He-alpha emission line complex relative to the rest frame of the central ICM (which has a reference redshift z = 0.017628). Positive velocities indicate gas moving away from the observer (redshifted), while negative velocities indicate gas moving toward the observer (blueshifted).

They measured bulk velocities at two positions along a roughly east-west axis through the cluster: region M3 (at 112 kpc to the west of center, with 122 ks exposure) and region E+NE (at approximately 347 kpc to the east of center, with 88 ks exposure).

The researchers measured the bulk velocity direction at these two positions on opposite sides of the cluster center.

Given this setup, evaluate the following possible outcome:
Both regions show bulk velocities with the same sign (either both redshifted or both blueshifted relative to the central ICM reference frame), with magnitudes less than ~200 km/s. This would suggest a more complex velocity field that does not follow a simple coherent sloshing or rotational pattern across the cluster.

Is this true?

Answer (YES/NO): NO